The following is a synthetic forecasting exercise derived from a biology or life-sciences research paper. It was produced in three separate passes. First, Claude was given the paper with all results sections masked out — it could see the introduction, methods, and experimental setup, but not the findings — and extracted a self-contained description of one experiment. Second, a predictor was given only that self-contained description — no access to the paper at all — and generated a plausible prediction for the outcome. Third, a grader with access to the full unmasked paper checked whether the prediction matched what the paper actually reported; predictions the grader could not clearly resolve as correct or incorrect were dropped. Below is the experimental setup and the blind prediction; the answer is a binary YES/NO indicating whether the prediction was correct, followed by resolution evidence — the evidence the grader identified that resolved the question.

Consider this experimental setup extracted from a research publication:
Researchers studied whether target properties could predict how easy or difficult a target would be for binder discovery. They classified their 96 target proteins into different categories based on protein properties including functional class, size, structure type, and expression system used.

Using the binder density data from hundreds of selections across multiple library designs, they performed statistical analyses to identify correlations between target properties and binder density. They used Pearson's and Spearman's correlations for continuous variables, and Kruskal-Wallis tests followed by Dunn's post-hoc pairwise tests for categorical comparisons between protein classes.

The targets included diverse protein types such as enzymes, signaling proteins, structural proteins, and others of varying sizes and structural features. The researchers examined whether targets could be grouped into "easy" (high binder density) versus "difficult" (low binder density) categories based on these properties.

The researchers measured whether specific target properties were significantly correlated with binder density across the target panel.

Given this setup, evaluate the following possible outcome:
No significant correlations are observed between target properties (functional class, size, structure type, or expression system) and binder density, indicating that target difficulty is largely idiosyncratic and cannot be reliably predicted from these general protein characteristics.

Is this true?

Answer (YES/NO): NO